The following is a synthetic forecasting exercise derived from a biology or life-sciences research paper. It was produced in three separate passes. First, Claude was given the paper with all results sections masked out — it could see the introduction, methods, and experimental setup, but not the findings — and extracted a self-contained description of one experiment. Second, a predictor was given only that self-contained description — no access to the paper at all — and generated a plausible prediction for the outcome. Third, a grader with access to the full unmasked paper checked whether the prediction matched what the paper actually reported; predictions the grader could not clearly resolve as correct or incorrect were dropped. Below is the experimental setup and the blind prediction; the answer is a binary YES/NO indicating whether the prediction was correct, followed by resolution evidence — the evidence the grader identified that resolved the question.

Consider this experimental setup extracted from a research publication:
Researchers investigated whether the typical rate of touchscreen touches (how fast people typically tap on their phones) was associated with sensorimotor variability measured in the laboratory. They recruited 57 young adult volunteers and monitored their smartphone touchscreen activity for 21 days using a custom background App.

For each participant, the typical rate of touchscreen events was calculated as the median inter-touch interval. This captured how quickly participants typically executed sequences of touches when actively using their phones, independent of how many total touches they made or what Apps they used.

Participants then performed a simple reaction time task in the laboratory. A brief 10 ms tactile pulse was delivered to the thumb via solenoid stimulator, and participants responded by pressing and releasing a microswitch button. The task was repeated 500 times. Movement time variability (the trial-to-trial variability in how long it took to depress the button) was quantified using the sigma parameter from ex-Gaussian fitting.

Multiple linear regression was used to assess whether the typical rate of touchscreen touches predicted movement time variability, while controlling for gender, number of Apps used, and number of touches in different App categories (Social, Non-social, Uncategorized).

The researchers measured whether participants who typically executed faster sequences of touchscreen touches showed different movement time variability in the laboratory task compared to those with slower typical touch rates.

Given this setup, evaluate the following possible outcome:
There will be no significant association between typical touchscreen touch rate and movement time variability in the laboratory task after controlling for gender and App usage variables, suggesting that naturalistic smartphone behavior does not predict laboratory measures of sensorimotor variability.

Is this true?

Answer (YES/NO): NO